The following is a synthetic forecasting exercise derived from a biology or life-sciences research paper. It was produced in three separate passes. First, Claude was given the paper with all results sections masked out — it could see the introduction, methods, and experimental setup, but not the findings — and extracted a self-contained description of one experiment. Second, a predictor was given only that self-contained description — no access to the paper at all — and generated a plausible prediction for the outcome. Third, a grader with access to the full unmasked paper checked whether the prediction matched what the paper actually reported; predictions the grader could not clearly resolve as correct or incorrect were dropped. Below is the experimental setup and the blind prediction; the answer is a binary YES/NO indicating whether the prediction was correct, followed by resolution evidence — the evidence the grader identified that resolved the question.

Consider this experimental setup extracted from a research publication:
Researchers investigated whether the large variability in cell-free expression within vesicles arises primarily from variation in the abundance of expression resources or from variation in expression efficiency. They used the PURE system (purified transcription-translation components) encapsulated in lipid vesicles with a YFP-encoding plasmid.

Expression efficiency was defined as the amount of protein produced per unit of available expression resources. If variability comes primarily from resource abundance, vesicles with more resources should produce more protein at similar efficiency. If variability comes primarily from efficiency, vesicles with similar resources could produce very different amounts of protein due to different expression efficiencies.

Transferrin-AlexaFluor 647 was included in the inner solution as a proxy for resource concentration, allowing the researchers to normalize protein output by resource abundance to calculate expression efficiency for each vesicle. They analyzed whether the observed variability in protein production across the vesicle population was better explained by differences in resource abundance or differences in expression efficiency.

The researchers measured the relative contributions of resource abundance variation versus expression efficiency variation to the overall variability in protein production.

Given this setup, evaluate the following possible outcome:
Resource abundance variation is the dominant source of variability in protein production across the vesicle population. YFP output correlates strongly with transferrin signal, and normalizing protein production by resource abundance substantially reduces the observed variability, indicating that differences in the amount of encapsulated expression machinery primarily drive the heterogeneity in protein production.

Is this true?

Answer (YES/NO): NO